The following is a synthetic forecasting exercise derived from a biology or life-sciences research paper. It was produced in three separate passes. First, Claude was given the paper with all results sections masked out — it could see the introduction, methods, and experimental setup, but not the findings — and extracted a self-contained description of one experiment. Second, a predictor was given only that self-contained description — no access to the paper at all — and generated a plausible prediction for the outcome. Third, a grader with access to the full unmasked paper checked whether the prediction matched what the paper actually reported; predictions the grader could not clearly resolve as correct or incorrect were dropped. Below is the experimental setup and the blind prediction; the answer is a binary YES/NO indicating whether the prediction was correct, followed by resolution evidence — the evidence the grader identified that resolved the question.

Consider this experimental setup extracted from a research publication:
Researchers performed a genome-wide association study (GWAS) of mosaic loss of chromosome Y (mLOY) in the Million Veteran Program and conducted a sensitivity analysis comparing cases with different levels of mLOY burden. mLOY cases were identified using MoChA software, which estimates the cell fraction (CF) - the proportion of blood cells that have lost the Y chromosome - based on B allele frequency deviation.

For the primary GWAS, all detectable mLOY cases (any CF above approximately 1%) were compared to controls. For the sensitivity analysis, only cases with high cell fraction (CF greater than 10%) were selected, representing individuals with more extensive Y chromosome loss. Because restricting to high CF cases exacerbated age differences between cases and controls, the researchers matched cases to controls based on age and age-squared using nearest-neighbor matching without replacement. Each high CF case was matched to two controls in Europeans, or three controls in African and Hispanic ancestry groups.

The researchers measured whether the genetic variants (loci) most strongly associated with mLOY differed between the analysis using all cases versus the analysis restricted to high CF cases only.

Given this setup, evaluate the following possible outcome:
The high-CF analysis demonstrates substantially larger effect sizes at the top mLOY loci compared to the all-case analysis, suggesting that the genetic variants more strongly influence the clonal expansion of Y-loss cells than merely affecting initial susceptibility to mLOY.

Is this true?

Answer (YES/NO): YES